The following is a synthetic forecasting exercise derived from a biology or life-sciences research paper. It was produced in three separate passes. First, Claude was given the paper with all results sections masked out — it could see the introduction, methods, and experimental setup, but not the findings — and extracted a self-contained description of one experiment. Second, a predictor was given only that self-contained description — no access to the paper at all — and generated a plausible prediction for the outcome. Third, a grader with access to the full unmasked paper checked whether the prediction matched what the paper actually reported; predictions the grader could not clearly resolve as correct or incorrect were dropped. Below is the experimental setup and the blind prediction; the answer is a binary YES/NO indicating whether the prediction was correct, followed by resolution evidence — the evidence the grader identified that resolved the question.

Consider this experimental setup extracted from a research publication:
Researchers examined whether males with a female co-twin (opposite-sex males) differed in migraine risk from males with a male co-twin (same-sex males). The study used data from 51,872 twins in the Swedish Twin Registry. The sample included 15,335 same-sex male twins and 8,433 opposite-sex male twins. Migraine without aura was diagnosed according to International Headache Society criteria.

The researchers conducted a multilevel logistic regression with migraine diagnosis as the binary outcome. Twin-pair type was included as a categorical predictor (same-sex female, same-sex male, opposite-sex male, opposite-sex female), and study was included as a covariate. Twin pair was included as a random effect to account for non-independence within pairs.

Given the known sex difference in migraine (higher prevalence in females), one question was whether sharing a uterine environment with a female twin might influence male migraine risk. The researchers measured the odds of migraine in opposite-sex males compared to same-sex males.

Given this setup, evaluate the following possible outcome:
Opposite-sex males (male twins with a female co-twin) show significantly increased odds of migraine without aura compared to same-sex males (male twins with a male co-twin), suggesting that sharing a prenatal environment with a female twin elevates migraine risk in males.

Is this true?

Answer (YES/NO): NO